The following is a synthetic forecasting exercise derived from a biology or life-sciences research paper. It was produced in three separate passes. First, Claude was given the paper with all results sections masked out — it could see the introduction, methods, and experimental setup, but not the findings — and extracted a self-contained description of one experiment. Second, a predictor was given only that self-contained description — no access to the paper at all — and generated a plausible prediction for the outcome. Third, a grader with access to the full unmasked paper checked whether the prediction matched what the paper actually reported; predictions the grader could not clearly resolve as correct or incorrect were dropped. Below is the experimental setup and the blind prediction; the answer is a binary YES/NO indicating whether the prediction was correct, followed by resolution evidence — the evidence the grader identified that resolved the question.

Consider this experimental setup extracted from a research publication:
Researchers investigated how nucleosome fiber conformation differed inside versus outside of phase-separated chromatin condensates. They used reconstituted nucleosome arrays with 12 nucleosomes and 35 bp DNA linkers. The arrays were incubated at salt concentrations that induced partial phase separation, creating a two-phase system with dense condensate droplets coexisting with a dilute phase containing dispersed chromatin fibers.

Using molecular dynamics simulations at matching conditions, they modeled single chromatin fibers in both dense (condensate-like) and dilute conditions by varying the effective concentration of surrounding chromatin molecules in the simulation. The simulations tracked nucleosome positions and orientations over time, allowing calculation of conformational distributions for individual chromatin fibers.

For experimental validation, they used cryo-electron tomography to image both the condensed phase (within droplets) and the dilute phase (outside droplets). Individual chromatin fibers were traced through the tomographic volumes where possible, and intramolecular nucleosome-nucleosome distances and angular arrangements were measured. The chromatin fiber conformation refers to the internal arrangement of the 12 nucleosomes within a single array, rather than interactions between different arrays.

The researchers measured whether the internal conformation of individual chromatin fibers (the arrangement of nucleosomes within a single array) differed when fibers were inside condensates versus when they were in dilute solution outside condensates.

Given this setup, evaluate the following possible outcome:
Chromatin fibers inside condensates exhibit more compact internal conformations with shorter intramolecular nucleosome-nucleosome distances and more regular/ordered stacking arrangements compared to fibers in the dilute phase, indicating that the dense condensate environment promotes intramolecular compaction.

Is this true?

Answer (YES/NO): NO